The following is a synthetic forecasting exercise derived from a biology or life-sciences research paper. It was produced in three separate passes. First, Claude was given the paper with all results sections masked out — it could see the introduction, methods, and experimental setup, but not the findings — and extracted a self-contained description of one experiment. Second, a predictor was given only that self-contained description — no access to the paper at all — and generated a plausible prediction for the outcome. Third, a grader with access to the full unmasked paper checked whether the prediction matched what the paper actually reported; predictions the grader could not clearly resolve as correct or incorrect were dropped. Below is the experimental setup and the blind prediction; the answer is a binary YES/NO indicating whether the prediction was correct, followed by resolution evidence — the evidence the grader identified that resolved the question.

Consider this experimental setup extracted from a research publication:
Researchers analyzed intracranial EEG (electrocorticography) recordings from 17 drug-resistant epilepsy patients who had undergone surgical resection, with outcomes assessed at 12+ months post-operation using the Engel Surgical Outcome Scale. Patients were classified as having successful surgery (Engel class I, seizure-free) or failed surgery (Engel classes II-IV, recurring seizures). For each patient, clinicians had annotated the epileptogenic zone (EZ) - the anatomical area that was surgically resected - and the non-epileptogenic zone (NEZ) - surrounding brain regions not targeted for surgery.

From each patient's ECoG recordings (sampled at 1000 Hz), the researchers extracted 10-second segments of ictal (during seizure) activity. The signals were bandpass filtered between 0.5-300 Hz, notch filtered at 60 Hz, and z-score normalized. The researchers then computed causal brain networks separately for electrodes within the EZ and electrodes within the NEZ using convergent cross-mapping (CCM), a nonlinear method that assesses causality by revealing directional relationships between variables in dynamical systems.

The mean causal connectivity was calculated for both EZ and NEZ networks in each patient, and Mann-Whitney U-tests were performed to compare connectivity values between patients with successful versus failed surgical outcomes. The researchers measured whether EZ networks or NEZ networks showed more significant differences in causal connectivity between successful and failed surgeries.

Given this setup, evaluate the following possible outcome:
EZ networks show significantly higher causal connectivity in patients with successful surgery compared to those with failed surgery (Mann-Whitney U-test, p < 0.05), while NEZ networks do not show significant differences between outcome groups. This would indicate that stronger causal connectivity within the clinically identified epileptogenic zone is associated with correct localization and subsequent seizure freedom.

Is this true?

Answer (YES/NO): NO